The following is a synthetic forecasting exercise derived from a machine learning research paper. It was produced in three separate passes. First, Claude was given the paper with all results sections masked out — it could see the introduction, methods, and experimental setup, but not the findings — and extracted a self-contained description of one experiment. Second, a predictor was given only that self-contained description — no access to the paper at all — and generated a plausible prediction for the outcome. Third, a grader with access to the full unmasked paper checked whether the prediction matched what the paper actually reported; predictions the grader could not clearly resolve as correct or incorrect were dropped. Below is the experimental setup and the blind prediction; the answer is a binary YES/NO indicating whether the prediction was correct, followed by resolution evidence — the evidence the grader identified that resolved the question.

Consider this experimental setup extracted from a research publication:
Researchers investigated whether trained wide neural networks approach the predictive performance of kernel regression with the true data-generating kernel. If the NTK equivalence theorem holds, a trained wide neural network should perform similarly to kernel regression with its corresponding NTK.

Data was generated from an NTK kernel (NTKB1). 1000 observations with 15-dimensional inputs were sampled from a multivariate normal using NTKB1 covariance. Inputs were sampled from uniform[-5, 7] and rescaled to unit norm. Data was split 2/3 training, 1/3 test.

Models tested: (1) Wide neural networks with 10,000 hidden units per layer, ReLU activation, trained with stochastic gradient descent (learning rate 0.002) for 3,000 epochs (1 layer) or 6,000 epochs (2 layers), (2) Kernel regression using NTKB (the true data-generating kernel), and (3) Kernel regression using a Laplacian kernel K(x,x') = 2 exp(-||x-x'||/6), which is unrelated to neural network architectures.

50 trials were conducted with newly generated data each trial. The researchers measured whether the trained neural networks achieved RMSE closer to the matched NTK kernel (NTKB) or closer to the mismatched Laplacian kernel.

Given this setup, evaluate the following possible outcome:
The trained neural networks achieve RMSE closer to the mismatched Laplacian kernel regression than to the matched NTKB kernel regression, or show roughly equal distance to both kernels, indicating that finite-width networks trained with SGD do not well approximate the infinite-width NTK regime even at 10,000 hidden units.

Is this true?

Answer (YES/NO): YES